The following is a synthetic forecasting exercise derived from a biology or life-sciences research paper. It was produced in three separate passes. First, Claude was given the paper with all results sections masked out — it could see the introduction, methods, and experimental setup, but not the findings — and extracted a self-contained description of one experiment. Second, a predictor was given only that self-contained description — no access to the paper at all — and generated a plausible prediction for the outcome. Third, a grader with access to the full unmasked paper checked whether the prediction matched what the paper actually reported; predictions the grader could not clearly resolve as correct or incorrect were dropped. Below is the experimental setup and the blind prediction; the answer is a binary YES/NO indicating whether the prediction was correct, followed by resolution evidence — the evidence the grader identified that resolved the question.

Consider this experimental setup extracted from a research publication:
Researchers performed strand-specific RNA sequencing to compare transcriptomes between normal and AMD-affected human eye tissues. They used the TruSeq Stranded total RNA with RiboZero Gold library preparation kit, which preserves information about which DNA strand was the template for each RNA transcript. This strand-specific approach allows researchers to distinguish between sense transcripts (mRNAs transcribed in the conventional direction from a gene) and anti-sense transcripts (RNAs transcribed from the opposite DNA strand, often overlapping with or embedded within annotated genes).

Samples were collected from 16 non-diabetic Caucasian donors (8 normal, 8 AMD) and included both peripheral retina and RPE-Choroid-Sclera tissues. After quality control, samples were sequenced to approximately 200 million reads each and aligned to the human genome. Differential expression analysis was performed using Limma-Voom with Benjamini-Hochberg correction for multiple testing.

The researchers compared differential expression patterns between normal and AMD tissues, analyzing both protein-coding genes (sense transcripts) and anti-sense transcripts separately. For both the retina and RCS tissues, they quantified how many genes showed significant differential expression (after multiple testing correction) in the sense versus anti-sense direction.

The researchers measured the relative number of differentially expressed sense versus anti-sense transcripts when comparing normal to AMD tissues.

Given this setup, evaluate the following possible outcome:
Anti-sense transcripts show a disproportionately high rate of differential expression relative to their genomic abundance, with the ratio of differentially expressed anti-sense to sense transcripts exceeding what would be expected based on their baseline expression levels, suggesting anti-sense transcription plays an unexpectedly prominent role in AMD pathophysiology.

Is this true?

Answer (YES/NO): YES